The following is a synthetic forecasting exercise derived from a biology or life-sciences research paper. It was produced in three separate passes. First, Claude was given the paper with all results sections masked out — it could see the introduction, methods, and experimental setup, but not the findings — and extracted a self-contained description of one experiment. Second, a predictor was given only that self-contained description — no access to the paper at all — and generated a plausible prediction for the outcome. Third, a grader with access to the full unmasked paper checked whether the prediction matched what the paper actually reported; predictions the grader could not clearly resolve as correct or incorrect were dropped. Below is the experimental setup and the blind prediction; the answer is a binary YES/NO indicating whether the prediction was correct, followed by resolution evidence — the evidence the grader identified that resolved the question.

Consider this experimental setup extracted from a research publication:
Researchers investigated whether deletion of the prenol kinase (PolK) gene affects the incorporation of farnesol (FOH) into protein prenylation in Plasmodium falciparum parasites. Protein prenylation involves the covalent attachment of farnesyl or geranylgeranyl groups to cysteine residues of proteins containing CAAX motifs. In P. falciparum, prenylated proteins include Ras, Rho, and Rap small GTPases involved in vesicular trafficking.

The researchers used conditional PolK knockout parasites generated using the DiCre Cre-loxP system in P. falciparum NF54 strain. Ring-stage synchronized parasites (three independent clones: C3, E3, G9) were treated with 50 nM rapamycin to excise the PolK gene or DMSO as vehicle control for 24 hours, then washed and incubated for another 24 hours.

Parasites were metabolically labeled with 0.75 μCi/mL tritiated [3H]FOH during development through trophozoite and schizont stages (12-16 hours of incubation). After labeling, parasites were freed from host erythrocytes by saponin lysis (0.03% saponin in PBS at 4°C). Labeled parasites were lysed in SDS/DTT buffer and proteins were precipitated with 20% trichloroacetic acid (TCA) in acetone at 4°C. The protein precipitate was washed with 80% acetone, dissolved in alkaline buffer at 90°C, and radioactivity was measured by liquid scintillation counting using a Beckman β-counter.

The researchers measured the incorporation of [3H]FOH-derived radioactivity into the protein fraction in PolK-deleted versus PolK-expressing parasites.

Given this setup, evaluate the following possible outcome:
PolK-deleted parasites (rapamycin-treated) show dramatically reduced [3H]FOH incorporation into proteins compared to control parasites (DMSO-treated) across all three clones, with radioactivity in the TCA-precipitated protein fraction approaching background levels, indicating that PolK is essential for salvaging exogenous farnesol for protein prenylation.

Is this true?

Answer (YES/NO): YES